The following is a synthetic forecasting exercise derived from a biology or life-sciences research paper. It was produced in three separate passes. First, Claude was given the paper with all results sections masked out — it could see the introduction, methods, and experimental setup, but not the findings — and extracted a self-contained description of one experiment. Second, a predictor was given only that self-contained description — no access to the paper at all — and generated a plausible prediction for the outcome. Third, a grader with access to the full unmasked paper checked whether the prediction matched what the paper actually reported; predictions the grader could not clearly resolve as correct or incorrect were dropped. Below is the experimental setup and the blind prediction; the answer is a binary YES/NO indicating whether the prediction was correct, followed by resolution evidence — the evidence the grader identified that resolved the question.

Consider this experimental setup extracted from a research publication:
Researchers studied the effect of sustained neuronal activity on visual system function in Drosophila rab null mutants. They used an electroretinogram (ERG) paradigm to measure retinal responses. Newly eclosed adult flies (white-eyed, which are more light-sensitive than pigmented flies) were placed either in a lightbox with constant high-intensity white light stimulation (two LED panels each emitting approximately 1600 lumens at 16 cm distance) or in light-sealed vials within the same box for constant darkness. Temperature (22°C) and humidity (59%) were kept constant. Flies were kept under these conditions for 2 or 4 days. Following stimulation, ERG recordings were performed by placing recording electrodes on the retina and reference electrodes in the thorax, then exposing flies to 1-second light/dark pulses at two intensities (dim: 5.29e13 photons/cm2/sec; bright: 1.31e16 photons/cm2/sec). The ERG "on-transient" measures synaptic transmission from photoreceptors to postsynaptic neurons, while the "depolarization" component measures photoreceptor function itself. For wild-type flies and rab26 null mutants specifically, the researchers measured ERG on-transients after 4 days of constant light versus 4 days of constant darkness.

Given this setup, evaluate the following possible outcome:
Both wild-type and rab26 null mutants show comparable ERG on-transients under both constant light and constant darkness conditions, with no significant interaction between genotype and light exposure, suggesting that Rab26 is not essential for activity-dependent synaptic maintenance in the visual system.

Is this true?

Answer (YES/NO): NO